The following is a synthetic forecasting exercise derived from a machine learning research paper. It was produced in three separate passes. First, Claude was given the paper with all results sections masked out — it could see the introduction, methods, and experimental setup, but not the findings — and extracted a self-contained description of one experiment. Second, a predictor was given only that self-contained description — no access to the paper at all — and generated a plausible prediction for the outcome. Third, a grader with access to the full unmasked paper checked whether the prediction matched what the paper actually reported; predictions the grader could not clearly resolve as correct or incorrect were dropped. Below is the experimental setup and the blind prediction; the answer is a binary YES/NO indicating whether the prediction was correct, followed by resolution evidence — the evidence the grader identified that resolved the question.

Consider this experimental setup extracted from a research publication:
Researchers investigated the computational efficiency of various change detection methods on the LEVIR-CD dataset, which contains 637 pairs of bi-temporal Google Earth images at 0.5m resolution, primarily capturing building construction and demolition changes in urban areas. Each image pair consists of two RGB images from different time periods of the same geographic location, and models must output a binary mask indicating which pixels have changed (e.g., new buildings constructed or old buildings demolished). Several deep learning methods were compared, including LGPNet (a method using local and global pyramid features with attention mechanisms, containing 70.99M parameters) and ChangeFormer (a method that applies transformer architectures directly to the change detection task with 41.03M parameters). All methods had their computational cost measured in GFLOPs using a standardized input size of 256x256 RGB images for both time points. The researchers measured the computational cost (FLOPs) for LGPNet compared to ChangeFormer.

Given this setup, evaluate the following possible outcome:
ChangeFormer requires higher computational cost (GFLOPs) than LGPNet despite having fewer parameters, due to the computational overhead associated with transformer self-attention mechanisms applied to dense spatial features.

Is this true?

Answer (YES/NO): YES